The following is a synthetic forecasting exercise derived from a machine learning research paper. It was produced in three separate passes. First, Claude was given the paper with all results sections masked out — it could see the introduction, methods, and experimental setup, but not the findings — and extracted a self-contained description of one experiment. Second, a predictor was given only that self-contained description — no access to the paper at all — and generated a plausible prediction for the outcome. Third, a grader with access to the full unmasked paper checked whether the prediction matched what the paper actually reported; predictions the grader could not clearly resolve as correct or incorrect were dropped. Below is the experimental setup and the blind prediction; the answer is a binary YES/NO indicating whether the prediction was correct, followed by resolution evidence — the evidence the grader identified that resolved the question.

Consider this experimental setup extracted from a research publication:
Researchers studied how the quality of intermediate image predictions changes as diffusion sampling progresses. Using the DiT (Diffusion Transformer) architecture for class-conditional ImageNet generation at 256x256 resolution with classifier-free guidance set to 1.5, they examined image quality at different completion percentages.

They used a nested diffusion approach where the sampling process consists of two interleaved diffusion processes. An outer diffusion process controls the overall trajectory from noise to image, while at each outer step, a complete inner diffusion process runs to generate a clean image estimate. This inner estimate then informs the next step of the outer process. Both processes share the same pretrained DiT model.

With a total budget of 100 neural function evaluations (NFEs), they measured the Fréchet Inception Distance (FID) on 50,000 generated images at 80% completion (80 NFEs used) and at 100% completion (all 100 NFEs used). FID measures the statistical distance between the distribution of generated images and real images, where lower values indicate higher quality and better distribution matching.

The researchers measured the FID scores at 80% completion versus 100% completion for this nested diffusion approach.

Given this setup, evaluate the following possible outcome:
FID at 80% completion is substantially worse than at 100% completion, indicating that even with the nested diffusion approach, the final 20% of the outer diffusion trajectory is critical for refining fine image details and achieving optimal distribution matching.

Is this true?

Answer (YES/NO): NO